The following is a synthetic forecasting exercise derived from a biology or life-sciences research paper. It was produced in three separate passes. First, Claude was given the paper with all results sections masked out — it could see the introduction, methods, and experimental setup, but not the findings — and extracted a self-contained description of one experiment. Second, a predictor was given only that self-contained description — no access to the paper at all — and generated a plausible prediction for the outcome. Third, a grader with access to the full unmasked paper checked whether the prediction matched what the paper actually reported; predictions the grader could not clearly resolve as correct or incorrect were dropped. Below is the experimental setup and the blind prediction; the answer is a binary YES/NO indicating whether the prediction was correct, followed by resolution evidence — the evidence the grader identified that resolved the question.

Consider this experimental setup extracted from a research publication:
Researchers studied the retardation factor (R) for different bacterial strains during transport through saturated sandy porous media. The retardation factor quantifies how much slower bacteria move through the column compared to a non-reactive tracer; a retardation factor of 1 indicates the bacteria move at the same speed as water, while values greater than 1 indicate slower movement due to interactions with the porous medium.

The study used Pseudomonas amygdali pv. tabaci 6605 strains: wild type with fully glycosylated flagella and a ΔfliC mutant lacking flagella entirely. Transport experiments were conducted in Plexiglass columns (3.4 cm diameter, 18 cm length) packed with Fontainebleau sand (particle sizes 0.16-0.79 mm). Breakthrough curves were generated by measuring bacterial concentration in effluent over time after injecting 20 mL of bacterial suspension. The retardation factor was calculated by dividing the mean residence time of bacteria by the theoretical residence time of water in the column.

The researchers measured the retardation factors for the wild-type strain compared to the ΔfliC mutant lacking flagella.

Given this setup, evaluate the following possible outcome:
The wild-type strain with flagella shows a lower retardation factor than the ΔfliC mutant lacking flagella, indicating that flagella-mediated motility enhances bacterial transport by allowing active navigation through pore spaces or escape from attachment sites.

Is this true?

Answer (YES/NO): NO